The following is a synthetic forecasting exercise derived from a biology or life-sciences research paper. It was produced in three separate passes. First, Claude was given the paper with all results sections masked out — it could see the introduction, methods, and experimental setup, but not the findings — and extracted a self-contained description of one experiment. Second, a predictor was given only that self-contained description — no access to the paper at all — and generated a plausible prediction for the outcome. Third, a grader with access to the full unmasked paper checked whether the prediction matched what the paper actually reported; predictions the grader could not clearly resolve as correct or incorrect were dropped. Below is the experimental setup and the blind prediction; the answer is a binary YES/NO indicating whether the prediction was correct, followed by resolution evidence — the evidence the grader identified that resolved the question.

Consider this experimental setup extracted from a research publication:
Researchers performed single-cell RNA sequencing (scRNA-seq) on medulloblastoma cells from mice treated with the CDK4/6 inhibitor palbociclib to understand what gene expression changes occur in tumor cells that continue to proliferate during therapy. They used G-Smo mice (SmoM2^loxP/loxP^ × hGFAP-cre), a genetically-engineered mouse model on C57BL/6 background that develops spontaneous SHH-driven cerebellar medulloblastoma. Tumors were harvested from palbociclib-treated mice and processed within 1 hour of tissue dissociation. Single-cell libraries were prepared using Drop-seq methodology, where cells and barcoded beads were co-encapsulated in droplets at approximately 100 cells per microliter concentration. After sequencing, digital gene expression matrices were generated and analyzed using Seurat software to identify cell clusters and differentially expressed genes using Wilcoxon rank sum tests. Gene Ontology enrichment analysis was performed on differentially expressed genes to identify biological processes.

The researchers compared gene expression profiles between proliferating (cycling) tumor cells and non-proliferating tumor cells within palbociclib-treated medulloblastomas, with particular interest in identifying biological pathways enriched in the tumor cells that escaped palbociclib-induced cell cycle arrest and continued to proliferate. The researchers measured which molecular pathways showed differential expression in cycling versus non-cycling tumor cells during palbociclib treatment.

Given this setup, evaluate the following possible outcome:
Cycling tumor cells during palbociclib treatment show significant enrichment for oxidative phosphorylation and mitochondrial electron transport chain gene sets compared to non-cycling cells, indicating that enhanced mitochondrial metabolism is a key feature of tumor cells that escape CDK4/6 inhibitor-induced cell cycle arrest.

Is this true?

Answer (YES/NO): NO